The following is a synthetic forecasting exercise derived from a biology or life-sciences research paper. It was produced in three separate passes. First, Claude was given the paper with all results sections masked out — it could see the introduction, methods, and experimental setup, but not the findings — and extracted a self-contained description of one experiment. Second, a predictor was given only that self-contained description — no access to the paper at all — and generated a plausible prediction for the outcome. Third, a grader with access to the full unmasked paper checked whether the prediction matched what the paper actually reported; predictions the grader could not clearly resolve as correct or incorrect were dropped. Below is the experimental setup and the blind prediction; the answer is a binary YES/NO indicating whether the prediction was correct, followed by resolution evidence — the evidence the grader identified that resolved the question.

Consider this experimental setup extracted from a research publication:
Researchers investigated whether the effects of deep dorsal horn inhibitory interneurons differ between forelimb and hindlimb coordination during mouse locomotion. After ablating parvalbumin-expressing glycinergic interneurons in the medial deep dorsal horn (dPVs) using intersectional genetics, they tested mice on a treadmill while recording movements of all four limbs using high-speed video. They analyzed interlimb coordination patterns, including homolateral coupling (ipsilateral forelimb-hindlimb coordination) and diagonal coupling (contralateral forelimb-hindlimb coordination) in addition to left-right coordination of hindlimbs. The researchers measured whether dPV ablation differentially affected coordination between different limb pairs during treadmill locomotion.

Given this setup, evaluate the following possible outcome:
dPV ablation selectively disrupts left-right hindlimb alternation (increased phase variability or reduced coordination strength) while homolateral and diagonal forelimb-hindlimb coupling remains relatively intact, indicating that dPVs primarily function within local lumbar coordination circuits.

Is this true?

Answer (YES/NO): NO